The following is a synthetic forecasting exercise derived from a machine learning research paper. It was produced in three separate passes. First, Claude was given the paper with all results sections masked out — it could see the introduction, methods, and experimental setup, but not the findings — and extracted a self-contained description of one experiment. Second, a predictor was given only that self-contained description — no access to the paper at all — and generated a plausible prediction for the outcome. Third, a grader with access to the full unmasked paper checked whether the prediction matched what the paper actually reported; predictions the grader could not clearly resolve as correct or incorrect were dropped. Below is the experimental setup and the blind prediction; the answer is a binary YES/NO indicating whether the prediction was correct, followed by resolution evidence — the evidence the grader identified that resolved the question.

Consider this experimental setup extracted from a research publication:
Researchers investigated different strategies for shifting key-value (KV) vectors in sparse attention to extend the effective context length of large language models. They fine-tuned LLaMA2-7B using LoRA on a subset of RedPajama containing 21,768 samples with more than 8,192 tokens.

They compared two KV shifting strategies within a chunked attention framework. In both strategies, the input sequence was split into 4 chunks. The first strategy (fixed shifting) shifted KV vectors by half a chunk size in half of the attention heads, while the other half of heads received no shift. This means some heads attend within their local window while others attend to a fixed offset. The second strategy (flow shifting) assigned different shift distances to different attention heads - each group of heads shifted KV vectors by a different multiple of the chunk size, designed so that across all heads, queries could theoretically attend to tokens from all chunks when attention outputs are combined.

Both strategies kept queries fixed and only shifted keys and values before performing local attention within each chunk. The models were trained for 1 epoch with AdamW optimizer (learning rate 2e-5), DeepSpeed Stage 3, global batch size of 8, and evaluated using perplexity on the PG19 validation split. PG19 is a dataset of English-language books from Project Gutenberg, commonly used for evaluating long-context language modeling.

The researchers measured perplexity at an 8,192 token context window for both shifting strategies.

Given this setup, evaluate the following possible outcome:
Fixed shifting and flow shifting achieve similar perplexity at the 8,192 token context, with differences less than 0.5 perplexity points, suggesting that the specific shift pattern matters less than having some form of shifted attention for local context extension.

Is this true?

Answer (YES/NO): YES